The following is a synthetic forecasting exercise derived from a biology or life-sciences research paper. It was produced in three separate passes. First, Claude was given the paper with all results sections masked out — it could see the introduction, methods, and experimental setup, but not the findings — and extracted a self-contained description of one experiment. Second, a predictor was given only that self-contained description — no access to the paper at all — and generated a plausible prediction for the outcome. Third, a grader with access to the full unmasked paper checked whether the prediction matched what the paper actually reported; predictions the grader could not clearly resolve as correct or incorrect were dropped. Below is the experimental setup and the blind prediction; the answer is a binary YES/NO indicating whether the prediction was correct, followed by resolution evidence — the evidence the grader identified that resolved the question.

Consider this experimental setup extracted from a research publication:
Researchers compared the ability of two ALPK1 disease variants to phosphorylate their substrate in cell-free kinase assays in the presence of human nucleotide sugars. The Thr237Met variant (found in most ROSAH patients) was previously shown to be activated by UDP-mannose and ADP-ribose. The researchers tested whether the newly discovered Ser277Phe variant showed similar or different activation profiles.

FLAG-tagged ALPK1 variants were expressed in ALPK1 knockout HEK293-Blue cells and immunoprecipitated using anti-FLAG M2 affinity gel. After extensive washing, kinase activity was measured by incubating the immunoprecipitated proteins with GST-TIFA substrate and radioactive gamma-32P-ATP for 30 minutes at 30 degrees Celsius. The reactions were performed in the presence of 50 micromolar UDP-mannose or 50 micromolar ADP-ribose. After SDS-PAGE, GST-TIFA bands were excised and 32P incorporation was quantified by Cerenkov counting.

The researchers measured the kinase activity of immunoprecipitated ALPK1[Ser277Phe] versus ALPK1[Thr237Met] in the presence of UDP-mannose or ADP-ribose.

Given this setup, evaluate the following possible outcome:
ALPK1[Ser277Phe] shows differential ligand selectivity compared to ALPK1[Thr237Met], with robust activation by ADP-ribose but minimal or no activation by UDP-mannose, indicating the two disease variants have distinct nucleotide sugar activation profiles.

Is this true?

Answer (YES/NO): NO